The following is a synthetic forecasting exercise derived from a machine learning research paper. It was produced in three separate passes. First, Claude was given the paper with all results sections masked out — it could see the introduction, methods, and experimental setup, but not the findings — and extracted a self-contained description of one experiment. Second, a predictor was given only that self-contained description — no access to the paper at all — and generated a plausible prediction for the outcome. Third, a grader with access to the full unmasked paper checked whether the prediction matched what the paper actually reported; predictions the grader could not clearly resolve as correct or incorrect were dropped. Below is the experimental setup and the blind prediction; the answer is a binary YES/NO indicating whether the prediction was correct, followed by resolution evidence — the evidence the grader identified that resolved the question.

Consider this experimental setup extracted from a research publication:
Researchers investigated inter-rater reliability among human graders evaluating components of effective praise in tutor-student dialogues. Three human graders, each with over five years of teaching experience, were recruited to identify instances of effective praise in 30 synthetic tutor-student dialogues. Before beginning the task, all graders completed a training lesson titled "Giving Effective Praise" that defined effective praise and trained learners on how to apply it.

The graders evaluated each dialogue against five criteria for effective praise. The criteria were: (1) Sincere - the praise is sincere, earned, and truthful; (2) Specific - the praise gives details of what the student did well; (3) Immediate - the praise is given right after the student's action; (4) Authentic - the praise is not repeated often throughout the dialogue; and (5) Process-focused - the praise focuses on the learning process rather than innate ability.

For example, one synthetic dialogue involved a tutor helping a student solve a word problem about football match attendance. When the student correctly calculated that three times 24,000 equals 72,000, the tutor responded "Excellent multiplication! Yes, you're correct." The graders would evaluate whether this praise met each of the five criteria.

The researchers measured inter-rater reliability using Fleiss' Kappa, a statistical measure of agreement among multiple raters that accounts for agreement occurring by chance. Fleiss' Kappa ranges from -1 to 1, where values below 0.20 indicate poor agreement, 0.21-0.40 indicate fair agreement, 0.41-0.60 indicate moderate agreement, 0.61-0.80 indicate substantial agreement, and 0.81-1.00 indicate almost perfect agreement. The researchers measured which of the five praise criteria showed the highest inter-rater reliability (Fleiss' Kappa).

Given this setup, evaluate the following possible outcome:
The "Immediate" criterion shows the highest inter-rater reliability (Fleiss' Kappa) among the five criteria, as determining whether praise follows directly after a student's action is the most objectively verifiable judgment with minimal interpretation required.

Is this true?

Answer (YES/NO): NO